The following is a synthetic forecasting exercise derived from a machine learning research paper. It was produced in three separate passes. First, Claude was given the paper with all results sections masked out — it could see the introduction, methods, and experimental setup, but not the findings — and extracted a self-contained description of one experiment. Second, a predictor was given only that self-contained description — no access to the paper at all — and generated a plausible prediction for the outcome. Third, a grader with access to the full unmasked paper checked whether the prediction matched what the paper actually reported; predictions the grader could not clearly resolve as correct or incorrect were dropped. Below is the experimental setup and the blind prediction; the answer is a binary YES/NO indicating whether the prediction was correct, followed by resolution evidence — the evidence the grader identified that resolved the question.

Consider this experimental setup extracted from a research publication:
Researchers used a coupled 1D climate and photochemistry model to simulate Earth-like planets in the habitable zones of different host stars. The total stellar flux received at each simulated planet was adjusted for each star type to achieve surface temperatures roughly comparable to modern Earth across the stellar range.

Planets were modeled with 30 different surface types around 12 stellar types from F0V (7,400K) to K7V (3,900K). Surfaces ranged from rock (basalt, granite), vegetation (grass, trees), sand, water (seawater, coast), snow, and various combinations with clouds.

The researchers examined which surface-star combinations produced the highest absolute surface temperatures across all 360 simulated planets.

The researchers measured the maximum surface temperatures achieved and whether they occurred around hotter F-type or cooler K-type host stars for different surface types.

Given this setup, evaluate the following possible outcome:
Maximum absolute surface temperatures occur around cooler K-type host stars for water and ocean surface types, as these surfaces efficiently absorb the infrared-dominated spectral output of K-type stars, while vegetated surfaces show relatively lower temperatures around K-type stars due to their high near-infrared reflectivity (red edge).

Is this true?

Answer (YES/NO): NO